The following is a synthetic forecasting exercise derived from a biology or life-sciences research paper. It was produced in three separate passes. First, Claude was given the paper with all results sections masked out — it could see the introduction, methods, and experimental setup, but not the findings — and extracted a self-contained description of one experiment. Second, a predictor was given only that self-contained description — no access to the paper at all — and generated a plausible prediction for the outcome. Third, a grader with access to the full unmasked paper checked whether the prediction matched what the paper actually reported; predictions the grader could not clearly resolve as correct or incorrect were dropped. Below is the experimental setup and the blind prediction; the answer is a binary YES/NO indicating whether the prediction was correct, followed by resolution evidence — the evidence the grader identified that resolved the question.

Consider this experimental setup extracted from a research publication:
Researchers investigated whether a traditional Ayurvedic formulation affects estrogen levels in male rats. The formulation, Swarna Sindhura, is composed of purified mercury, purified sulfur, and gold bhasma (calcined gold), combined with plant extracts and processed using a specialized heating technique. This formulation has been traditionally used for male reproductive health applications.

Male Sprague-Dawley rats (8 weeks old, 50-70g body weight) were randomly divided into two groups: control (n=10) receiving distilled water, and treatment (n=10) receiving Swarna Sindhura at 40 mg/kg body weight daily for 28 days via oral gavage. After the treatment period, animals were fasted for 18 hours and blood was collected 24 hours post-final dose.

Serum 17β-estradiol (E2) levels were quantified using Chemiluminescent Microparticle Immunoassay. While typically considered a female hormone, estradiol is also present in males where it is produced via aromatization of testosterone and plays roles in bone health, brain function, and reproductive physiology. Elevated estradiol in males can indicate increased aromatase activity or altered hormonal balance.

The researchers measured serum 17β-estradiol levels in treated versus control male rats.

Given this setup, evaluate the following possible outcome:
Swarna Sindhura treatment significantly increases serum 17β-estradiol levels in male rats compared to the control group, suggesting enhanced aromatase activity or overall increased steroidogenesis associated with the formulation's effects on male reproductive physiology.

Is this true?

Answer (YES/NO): NO